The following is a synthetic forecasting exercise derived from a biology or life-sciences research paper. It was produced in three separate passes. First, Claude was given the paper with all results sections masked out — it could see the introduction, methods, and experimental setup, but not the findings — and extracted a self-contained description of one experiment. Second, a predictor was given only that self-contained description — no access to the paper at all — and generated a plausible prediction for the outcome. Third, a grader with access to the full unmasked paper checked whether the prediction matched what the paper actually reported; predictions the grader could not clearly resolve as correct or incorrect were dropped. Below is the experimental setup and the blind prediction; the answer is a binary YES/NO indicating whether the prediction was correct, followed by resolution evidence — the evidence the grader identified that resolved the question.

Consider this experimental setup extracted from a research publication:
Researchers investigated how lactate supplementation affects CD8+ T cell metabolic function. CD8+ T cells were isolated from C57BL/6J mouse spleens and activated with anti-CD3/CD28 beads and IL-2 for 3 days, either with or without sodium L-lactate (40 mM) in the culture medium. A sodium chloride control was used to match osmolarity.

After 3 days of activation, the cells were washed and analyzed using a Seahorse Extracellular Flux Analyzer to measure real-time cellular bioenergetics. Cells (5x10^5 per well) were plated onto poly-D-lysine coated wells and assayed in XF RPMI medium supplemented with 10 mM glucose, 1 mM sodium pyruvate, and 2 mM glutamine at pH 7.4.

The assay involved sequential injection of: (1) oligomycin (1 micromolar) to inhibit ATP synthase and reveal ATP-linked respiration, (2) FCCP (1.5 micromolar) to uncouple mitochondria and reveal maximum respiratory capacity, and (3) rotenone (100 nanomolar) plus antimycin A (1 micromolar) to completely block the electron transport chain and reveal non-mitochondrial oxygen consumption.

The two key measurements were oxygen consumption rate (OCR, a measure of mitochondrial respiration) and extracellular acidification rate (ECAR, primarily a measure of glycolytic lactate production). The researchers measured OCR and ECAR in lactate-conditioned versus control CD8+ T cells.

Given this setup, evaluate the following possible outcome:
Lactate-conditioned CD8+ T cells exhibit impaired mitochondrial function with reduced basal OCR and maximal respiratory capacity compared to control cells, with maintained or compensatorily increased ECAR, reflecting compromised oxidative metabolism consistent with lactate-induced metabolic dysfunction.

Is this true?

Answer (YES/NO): NO